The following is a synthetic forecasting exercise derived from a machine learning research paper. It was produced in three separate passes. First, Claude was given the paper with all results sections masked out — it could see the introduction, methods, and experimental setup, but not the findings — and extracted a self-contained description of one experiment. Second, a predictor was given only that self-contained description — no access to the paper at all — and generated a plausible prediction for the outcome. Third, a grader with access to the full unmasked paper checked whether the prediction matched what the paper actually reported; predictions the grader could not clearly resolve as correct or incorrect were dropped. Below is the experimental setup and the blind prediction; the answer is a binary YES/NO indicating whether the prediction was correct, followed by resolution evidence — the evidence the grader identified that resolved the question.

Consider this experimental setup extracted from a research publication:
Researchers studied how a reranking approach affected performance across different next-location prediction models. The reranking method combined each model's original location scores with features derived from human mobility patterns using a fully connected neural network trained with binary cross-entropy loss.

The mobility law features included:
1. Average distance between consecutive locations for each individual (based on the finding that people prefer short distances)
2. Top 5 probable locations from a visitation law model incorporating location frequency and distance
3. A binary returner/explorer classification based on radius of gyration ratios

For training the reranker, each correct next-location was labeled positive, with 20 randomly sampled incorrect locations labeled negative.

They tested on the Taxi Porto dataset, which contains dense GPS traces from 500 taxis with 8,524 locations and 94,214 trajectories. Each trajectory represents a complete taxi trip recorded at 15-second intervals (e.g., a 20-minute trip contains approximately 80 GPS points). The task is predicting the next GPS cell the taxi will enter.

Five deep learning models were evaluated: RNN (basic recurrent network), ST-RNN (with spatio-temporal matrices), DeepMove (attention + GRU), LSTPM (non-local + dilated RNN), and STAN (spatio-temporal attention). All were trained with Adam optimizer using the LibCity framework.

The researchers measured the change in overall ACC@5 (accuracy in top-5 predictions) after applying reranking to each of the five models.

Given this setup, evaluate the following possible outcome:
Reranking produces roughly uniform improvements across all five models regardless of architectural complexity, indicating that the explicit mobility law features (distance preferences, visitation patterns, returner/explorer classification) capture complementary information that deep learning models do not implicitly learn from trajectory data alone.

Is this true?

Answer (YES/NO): NO